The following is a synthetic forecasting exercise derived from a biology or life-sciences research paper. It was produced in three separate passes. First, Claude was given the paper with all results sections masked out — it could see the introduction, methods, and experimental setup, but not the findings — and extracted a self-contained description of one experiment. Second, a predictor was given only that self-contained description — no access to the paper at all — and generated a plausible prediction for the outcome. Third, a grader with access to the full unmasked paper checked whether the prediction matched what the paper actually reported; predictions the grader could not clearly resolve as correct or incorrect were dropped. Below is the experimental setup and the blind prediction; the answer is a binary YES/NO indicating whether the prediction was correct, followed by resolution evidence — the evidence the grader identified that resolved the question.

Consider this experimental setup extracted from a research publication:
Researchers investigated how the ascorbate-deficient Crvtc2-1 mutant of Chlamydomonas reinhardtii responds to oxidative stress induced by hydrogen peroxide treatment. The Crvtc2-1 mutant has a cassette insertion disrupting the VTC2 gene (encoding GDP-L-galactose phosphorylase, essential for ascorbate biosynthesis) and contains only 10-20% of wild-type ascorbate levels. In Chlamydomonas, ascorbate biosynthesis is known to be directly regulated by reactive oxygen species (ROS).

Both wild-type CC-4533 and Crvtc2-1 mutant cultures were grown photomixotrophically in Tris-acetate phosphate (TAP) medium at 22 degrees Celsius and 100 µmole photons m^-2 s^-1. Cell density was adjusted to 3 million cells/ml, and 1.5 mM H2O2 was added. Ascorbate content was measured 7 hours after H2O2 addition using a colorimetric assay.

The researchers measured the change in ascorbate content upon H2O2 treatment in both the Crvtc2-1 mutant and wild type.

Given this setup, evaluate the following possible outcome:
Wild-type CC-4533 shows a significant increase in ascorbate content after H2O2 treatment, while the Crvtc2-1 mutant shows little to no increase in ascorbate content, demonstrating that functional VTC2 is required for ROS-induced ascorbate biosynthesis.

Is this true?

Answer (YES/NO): YES